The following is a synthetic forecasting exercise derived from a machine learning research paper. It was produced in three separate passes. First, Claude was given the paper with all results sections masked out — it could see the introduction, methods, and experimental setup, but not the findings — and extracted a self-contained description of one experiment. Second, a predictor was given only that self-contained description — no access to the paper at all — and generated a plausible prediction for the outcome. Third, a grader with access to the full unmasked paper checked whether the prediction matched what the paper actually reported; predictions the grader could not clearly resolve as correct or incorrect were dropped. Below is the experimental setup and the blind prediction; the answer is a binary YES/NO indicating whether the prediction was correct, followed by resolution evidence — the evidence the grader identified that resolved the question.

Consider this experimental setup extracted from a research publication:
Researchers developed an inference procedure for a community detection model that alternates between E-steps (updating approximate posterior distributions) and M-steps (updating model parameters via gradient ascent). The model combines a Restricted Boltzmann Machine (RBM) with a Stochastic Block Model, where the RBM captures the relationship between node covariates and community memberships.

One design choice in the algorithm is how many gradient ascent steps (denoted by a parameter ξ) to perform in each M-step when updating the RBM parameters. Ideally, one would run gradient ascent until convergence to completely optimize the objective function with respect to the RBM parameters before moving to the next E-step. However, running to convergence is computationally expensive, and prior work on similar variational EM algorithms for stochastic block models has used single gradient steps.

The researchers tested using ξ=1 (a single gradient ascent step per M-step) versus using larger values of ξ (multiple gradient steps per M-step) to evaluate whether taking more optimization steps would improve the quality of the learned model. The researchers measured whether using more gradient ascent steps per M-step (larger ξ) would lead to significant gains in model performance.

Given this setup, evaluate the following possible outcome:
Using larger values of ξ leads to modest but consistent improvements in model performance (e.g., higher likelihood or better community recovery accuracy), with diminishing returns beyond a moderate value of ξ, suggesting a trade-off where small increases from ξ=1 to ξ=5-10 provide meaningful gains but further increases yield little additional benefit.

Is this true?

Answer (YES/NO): NO